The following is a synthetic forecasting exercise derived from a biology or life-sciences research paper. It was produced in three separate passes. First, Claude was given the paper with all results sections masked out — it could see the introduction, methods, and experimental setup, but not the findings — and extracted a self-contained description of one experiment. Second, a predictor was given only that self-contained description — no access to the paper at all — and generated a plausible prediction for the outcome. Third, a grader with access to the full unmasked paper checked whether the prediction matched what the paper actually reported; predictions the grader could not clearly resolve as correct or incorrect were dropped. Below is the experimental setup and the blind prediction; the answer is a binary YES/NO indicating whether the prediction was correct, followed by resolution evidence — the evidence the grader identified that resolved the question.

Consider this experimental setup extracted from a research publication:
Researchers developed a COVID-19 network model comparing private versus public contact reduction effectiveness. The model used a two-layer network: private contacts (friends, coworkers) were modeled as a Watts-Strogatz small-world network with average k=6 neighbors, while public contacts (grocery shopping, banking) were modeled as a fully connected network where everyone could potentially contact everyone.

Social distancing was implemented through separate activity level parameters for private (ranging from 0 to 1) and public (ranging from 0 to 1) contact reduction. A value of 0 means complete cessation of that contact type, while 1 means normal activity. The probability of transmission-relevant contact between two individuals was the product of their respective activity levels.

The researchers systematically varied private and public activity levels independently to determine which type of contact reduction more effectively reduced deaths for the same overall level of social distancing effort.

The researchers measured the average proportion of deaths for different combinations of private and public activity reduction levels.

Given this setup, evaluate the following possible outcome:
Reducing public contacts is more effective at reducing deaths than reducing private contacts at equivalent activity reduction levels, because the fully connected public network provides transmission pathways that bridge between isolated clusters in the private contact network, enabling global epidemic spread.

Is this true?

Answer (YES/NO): YES